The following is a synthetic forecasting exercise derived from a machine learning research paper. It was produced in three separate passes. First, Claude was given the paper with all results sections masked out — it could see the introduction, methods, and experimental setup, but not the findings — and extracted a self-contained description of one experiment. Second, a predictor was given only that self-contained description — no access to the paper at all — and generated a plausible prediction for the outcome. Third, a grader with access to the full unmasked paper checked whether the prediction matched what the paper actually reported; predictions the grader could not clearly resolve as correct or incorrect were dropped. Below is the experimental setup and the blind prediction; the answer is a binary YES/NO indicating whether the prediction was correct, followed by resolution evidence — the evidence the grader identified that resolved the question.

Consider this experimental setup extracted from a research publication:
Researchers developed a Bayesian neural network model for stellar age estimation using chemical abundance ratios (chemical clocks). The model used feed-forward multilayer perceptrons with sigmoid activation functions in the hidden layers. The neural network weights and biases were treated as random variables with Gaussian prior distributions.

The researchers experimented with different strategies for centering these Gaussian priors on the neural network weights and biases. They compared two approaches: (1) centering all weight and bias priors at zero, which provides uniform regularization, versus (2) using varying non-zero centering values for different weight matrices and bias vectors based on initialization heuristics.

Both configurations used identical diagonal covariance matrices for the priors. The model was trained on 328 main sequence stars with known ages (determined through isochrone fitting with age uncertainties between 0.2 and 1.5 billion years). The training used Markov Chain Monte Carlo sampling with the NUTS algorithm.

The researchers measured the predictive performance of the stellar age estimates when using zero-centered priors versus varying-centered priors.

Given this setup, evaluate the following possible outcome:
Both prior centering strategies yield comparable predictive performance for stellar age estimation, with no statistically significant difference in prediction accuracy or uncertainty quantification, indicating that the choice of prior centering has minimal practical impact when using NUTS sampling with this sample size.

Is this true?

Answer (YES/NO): NO